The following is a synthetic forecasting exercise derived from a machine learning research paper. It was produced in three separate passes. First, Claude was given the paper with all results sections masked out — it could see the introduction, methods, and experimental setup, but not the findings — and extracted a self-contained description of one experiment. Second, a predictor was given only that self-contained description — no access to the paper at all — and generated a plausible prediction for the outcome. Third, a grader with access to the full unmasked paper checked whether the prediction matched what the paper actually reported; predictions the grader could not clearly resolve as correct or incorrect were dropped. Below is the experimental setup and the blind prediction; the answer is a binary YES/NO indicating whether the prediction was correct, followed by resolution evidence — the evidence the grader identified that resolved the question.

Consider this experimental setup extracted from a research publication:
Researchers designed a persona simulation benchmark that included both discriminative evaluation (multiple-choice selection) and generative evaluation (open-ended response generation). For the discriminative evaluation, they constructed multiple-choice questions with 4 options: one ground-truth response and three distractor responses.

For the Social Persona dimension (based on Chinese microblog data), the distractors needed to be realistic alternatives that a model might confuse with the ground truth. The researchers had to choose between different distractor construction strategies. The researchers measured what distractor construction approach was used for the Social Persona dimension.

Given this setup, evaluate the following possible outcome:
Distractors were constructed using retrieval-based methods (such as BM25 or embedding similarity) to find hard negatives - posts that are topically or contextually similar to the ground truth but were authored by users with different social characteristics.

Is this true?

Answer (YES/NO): NO